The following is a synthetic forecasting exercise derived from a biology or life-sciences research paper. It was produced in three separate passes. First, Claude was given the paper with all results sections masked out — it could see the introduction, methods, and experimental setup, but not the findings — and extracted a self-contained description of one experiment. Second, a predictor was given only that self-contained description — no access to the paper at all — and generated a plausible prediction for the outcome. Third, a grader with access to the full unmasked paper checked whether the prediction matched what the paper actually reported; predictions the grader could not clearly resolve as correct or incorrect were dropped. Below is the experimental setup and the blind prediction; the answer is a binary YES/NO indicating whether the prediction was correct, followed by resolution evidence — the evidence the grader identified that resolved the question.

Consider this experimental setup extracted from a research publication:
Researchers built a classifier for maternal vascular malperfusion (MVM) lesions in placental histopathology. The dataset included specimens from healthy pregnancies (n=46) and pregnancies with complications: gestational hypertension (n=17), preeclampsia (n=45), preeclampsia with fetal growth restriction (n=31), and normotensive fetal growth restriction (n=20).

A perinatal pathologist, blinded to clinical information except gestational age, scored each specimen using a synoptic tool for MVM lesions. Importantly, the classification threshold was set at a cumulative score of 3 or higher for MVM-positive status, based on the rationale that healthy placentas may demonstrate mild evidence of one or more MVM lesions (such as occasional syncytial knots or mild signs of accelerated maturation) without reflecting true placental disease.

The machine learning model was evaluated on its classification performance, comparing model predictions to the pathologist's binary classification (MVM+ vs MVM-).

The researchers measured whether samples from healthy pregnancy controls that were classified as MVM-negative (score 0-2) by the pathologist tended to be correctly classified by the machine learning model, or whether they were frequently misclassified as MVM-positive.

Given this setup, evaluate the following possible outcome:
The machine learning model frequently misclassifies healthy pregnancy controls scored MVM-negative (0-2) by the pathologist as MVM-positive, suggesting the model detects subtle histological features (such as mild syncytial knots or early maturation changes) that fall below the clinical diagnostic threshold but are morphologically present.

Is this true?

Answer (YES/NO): NO